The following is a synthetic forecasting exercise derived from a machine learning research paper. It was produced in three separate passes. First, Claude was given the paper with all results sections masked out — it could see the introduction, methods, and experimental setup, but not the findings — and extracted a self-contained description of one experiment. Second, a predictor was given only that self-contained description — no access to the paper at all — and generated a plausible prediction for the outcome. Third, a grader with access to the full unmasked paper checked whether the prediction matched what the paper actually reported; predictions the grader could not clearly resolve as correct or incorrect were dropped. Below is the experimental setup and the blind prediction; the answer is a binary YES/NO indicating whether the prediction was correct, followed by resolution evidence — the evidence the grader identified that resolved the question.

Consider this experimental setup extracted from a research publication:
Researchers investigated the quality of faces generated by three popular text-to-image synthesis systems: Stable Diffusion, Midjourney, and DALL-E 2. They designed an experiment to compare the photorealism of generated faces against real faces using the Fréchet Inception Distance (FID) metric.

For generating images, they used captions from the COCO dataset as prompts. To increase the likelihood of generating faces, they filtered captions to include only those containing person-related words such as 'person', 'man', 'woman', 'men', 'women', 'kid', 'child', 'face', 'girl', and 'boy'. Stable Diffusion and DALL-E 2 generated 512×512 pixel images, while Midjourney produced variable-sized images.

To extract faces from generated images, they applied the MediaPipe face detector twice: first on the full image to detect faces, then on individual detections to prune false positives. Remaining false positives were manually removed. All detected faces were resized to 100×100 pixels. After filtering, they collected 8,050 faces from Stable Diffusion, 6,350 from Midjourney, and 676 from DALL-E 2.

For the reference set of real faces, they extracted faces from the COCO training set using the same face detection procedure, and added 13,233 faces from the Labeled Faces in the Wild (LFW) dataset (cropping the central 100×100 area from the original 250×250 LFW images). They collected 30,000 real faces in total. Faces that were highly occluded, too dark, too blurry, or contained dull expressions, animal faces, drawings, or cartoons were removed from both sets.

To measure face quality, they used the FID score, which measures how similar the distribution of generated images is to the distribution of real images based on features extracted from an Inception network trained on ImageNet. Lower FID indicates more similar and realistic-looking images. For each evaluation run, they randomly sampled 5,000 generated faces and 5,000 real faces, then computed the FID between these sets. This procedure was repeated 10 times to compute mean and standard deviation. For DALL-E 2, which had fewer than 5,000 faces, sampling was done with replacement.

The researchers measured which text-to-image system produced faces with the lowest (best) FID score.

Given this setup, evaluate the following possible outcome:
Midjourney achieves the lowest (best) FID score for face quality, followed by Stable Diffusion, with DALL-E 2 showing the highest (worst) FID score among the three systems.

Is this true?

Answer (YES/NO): NO